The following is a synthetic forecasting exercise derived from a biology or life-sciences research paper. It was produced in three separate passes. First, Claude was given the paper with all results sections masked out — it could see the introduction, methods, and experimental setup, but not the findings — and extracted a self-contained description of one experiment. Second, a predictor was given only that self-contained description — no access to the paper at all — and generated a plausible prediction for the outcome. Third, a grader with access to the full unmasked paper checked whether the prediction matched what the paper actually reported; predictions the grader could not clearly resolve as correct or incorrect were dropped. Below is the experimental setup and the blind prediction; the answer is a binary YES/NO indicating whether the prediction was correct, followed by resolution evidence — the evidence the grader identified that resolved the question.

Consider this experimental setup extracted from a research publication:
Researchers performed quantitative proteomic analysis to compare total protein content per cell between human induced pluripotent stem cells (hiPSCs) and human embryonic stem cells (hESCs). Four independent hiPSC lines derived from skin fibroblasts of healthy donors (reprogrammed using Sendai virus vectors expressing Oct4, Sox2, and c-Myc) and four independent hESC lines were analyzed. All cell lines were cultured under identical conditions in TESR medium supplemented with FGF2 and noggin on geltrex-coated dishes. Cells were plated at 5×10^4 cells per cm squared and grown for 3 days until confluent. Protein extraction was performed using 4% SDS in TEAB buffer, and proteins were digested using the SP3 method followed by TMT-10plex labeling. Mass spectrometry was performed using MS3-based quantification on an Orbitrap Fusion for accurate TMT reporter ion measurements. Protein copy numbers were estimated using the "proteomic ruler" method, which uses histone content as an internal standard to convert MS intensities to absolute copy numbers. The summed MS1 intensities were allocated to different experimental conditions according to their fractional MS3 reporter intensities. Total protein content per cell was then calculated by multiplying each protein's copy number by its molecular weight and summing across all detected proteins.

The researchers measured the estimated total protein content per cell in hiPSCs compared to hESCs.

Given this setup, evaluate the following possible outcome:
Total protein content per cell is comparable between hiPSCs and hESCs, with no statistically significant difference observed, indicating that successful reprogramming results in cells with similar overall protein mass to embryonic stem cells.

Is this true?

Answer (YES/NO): NO